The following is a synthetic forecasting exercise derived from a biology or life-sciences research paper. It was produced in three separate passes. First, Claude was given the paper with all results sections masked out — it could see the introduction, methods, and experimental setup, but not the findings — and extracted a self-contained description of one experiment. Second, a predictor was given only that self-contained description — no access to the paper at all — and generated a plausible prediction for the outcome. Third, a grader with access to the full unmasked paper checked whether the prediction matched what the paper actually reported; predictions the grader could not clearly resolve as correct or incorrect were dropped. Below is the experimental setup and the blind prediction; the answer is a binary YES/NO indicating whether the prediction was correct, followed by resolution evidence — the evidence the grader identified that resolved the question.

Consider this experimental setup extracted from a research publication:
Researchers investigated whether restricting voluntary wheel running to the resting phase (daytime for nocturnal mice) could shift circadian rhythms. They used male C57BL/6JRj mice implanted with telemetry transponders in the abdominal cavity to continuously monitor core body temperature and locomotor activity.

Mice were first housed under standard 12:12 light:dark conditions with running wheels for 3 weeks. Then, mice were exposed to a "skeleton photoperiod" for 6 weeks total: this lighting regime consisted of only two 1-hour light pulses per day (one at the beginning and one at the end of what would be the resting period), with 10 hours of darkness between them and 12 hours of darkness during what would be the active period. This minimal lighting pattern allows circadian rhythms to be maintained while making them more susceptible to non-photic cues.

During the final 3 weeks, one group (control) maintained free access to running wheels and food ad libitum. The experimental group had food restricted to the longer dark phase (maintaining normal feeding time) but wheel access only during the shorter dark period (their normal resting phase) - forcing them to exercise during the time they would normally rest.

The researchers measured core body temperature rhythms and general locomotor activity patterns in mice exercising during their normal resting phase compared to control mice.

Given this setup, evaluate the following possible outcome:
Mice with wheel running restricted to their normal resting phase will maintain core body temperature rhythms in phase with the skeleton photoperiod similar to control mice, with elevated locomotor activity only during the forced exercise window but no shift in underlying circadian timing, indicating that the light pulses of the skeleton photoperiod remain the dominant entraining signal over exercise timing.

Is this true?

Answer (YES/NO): YES